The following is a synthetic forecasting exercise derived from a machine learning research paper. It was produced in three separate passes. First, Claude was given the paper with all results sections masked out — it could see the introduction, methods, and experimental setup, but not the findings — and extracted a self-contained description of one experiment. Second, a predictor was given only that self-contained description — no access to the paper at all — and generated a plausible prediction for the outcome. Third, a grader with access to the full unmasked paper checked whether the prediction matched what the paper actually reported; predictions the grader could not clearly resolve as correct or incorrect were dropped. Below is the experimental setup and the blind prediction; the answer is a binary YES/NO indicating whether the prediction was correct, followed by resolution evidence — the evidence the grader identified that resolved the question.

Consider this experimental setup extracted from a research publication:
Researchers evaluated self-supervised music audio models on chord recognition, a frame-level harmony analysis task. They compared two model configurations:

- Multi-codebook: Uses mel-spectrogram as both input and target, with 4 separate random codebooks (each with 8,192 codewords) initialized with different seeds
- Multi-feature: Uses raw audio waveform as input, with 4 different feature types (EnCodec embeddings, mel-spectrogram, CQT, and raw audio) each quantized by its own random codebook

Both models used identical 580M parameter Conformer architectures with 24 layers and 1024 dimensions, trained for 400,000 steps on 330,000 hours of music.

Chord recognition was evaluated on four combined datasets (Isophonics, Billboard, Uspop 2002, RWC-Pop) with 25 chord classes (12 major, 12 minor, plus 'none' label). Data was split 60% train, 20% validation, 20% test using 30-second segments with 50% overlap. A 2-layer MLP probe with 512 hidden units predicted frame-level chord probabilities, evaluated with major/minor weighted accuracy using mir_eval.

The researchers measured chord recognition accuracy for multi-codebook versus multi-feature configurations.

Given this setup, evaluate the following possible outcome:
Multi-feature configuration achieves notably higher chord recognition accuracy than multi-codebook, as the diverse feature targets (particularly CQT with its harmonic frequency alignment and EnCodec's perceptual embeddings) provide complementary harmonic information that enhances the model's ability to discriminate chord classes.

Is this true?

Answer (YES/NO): YES